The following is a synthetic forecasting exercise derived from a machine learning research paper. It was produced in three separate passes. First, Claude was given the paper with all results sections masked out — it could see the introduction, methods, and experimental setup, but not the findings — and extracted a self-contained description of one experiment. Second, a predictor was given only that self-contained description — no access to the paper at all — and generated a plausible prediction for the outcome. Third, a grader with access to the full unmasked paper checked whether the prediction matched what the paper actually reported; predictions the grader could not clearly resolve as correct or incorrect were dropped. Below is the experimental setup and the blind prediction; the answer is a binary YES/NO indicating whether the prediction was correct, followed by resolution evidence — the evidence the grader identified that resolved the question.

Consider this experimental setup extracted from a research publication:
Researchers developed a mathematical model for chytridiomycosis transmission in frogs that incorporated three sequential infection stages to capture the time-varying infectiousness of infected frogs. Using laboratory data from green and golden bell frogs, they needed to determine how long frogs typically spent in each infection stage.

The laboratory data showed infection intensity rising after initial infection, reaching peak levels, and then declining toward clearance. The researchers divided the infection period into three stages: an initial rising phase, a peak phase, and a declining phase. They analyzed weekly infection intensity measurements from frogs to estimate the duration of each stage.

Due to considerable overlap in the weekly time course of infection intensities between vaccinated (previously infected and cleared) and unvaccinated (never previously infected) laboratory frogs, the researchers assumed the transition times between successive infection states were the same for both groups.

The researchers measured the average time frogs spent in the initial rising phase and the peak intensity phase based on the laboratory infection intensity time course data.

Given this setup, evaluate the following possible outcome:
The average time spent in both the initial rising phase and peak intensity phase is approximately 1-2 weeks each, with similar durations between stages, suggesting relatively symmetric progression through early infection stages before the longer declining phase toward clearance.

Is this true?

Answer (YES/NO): NO